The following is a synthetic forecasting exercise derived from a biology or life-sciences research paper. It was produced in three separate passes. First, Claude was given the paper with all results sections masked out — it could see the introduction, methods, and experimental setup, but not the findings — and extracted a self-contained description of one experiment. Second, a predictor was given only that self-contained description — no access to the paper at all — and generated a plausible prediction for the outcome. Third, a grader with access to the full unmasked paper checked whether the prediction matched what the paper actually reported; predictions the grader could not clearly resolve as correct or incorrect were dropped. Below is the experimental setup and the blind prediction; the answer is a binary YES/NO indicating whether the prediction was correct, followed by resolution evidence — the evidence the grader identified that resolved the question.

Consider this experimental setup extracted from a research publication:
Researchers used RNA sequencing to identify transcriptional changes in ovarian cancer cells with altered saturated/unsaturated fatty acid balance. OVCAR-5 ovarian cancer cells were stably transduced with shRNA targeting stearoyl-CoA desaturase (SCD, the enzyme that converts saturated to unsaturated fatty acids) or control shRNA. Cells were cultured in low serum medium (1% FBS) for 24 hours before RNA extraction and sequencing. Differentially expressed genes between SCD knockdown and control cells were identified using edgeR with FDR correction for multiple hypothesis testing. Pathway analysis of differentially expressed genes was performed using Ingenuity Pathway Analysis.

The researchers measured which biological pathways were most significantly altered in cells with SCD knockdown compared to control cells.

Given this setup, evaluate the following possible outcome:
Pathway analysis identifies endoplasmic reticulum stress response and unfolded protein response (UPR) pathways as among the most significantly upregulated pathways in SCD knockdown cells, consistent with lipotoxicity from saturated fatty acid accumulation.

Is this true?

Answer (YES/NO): YES